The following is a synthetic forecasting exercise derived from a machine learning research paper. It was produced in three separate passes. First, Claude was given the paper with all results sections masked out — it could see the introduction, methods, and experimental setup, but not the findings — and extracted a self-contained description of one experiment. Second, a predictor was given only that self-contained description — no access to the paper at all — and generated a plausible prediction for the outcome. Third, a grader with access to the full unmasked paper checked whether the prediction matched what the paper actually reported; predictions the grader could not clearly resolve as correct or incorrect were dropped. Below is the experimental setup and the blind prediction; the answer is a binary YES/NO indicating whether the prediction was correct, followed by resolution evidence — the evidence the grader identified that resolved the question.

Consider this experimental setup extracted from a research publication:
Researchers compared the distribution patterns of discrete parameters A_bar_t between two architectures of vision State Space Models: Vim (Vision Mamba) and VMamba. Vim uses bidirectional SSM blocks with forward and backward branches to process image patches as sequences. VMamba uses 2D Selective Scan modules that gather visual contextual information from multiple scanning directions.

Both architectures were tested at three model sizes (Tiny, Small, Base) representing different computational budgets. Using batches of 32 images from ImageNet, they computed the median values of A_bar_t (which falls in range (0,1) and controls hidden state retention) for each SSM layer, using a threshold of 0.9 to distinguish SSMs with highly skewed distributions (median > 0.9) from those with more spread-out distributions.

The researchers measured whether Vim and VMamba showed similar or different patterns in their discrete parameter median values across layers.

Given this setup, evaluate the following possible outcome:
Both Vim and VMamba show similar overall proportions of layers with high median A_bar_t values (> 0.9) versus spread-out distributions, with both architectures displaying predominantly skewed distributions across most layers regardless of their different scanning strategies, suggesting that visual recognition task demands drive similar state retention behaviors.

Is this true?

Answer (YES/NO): YES